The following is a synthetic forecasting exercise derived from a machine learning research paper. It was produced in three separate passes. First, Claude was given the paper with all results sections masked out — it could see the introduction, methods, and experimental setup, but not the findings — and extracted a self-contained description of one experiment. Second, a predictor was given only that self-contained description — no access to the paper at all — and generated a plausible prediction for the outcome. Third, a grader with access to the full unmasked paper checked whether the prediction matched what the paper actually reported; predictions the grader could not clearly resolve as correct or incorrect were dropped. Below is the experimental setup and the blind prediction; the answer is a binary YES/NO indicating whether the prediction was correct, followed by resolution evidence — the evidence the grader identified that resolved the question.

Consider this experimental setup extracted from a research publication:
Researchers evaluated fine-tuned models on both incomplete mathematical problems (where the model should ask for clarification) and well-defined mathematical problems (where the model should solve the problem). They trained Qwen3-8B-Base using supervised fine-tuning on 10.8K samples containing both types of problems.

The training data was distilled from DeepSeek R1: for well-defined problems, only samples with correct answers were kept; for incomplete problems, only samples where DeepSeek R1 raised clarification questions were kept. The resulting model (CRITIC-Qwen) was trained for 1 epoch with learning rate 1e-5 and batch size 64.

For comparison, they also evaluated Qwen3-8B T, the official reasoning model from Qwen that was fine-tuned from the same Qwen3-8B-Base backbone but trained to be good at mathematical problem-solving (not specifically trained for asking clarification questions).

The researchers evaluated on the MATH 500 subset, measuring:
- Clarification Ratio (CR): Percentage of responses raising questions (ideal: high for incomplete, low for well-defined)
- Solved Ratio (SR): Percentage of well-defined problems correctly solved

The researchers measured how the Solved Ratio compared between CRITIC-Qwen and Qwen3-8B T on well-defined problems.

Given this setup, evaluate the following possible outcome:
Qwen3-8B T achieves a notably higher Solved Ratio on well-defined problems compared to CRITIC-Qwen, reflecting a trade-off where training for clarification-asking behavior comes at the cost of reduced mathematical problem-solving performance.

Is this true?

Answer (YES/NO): YES